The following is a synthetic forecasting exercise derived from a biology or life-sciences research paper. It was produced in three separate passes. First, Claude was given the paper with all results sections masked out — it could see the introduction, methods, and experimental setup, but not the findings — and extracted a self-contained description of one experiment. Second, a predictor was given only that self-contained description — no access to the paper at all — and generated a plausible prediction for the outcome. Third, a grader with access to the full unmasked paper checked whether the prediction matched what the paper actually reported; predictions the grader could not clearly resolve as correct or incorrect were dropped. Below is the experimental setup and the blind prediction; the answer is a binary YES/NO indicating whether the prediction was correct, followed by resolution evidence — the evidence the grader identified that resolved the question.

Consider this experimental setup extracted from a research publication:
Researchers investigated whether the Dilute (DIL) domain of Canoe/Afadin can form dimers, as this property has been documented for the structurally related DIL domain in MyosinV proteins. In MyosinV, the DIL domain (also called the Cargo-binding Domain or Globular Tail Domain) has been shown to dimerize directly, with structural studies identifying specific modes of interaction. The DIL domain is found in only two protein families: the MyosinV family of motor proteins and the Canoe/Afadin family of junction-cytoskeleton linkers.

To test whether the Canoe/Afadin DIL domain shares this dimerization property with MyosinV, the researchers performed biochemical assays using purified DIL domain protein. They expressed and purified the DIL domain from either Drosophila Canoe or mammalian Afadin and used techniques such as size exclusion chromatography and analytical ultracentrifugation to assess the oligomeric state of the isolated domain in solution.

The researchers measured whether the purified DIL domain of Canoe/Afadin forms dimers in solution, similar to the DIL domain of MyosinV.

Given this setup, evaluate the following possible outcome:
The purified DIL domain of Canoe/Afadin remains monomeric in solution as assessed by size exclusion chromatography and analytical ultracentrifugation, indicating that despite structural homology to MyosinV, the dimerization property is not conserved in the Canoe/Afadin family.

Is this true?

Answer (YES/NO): NO